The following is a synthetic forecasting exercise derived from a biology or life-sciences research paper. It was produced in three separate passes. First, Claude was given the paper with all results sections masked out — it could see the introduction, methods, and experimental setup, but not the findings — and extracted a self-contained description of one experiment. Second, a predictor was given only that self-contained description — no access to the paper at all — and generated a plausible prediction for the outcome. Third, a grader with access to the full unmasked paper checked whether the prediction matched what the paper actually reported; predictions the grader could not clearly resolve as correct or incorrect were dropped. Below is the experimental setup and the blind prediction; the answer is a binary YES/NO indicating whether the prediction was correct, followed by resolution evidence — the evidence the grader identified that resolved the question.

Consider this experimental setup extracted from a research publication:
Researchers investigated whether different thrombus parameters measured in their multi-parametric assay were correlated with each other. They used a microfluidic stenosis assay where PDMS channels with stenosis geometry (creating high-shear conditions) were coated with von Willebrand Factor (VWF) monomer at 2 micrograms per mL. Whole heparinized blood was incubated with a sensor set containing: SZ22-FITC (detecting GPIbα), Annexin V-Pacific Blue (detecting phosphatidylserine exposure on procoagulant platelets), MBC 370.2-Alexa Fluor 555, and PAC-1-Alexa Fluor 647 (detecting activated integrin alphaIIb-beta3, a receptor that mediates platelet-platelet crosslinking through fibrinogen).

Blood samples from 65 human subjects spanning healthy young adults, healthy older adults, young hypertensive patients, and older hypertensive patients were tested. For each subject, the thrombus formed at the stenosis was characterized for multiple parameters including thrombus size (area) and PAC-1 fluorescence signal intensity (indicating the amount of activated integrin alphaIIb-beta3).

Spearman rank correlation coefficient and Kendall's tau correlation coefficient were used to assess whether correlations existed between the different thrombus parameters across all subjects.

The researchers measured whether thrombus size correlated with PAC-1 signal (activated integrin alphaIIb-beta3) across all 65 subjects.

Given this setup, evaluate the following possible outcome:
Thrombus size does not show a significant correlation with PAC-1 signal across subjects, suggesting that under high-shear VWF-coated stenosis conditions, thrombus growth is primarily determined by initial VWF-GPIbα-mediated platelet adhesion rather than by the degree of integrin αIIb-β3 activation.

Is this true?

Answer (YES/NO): NO